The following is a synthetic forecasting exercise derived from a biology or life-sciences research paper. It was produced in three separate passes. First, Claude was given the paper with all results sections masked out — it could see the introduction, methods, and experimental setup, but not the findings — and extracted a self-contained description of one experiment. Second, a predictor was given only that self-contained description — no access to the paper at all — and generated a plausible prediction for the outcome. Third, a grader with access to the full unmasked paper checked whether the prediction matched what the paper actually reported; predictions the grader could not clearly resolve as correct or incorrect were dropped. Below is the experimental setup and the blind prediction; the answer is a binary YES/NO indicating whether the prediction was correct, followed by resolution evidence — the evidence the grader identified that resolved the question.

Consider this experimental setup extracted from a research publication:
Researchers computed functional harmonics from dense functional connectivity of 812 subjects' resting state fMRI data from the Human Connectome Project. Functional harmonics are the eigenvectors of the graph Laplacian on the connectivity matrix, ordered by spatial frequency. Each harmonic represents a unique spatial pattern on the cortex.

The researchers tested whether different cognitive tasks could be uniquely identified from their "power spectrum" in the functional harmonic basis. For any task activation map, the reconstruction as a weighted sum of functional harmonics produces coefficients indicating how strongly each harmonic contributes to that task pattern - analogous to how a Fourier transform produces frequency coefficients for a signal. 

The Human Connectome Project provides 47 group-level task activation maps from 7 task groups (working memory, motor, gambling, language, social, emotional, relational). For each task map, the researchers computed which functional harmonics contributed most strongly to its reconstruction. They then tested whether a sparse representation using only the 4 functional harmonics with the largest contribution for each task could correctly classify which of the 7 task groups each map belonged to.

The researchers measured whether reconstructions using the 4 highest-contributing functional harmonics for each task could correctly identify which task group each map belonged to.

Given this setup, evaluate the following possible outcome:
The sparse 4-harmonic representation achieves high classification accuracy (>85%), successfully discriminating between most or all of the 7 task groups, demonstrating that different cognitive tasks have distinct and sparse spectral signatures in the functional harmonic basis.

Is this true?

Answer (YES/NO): YES